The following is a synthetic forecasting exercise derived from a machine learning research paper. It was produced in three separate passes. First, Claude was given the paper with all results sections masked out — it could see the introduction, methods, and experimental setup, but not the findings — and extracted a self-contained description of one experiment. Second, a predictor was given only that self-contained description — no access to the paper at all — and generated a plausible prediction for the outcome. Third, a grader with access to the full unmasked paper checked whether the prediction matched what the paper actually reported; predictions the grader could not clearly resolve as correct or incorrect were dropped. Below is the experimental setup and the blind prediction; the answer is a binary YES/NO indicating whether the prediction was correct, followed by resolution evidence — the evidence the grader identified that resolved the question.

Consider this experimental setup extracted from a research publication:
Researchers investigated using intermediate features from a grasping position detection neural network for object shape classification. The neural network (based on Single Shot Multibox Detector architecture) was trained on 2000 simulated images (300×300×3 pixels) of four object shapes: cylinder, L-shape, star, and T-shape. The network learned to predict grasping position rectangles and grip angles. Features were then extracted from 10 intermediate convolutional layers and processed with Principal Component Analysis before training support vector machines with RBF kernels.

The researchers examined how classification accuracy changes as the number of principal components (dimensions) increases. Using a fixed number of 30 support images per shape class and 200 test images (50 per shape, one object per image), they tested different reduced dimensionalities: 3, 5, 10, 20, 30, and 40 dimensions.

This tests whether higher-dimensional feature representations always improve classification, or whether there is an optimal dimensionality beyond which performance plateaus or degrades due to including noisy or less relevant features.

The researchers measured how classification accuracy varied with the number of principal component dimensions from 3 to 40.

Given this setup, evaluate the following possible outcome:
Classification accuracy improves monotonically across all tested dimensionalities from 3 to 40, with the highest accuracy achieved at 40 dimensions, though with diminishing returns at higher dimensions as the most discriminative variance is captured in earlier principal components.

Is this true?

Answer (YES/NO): NO